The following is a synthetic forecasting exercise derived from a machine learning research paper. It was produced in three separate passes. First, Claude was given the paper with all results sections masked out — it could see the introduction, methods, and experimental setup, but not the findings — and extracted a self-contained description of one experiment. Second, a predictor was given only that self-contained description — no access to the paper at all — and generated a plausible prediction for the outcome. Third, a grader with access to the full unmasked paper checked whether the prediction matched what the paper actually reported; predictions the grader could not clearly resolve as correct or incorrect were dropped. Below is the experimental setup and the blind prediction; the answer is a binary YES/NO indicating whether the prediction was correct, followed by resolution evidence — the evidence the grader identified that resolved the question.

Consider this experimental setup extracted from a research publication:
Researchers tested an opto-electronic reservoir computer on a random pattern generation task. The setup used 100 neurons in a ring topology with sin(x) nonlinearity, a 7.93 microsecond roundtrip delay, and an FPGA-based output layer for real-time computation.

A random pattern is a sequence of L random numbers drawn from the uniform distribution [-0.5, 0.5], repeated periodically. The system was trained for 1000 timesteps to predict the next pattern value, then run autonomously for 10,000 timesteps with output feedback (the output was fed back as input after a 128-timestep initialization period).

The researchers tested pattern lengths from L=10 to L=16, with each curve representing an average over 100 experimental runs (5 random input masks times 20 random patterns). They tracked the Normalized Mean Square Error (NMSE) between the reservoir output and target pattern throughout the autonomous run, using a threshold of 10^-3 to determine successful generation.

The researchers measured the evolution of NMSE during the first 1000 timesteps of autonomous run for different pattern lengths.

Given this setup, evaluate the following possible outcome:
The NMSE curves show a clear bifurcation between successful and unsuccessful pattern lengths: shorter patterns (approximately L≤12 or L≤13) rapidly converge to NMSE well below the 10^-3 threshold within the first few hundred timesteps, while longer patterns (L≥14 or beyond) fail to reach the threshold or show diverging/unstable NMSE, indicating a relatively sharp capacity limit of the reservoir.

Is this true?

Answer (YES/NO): YES